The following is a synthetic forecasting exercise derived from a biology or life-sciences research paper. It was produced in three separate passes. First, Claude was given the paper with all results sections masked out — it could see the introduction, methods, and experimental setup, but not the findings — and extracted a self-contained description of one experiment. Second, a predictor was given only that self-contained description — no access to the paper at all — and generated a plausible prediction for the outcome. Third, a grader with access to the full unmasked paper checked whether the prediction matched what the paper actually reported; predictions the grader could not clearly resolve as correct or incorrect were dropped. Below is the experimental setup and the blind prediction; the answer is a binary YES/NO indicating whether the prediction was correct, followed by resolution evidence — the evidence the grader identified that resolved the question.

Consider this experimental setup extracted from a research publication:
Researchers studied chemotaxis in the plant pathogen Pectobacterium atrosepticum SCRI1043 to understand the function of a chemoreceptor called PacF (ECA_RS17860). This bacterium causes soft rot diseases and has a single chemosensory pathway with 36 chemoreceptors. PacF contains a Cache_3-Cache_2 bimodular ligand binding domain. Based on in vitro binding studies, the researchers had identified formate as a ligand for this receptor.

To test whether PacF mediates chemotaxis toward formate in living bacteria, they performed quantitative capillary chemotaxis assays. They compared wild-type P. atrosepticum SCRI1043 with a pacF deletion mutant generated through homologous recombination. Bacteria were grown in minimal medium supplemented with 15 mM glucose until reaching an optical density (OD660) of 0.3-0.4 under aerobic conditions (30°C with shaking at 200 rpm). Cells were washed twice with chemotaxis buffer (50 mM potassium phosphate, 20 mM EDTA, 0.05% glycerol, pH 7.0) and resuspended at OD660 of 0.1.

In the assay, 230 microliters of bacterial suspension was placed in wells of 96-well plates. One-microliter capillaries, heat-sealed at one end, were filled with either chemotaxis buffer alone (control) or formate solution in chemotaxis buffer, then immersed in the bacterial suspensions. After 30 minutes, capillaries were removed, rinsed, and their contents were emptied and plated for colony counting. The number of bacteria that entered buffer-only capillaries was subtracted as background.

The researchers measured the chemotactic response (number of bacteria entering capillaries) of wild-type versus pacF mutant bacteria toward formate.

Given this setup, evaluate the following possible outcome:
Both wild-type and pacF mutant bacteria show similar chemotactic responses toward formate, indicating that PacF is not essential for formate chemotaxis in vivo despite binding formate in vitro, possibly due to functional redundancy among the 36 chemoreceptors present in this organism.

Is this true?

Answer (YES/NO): NO